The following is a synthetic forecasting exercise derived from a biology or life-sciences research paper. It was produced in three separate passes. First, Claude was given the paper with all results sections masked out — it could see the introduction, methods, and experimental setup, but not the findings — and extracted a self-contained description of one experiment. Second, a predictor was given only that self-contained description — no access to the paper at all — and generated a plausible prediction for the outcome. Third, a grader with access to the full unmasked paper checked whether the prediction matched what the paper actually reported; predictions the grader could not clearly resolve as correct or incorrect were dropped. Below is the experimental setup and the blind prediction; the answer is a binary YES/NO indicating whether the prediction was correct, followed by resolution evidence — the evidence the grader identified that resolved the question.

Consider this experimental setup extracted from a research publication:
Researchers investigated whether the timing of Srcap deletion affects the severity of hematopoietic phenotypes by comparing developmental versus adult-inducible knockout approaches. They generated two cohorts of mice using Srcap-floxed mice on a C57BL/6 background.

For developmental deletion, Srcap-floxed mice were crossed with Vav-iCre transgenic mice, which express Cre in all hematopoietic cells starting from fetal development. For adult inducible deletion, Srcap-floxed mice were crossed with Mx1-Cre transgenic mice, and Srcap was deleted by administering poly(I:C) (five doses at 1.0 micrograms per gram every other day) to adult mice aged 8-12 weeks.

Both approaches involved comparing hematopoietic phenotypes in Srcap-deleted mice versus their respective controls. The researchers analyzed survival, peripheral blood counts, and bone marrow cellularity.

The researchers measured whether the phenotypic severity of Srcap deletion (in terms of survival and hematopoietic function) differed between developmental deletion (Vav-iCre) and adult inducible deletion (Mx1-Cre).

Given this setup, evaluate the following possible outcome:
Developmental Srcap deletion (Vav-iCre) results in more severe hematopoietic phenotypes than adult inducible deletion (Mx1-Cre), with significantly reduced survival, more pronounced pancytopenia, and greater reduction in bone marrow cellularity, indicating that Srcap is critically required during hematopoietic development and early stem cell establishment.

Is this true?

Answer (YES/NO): NO